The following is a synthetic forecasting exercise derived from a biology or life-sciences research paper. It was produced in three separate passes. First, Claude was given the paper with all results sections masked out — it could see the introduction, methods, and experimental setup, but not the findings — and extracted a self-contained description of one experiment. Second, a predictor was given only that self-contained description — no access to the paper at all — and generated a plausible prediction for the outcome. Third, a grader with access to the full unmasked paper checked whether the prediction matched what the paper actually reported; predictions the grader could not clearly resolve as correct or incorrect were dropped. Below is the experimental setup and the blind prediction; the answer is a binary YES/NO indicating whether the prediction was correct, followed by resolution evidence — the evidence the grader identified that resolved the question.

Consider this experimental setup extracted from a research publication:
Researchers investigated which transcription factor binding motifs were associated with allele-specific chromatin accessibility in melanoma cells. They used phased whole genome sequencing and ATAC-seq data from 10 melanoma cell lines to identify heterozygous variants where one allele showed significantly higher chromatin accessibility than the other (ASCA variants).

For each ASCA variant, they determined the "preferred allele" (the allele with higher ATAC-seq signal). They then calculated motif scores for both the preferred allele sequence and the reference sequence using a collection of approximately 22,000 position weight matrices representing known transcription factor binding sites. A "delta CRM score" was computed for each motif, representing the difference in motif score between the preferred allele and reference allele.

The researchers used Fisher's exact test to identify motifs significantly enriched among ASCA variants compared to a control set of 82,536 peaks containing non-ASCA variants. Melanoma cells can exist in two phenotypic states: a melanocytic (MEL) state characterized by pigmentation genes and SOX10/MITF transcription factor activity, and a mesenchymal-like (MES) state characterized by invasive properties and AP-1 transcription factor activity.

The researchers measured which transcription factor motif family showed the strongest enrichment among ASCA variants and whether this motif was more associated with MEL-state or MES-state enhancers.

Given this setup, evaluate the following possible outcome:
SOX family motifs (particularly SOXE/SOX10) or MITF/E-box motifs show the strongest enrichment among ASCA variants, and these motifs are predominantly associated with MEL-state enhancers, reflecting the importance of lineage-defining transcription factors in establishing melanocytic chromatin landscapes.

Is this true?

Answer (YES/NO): NO